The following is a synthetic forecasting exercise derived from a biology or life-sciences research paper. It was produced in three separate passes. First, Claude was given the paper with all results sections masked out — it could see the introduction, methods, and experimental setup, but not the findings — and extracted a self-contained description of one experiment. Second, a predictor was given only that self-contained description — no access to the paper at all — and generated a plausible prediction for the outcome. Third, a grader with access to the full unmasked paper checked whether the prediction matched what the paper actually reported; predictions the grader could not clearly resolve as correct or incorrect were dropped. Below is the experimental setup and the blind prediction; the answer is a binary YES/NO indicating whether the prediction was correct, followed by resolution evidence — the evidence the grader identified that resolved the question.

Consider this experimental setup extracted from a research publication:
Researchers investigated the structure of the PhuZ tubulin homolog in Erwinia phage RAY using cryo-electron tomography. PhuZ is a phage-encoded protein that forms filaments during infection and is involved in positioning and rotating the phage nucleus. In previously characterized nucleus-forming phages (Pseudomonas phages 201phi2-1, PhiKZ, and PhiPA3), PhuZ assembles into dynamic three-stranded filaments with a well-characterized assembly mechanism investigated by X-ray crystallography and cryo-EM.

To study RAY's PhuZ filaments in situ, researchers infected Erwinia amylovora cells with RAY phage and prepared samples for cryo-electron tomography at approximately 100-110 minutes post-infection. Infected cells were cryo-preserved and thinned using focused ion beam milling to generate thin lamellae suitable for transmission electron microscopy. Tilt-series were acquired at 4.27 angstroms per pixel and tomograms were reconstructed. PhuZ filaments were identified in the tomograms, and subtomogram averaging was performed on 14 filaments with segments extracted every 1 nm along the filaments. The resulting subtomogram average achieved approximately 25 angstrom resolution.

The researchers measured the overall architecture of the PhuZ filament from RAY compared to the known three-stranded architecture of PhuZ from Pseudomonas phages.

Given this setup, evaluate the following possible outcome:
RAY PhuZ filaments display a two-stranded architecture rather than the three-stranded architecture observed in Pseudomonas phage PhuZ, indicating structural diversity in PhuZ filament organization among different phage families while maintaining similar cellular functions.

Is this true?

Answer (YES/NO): NO